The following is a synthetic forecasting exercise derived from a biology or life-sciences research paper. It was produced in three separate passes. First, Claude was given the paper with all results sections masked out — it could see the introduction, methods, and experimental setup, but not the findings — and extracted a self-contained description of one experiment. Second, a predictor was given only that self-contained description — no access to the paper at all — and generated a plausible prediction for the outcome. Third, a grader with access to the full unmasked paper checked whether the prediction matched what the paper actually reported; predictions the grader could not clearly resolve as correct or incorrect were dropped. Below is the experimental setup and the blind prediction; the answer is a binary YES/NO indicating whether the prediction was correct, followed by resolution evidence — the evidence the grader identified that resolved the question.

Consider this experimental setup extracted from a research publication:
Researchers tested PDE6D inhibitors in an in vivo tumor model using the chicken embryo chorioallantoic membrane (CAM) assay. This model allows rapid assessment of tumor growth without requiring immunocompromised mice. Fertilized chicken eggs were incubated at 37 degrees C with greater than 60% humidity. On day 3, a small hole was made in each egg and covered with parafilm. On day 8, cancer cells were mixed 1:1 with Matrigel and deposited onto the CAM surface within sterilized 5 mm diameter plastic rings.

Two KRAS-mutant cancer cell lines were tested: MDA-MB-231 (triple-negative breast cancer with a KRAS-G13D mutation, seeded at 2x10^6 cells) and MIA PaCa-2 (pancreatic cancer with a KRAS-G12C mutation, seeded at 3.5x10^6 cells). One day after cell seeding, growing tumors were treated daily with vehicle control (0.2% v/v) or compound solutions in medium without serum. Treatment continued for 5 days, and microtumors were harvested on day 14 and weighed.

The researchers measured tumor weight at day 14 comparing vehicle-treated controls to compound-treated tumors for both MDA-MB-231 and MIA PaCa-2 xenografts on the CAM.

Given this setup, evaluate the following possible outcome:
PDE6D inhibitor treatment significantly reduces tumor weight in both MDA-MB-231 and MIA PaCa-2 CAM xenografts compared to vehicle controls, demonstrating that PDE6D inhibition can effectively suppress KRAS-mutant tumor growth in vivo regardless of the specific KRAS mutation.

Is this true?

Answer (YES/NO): NO